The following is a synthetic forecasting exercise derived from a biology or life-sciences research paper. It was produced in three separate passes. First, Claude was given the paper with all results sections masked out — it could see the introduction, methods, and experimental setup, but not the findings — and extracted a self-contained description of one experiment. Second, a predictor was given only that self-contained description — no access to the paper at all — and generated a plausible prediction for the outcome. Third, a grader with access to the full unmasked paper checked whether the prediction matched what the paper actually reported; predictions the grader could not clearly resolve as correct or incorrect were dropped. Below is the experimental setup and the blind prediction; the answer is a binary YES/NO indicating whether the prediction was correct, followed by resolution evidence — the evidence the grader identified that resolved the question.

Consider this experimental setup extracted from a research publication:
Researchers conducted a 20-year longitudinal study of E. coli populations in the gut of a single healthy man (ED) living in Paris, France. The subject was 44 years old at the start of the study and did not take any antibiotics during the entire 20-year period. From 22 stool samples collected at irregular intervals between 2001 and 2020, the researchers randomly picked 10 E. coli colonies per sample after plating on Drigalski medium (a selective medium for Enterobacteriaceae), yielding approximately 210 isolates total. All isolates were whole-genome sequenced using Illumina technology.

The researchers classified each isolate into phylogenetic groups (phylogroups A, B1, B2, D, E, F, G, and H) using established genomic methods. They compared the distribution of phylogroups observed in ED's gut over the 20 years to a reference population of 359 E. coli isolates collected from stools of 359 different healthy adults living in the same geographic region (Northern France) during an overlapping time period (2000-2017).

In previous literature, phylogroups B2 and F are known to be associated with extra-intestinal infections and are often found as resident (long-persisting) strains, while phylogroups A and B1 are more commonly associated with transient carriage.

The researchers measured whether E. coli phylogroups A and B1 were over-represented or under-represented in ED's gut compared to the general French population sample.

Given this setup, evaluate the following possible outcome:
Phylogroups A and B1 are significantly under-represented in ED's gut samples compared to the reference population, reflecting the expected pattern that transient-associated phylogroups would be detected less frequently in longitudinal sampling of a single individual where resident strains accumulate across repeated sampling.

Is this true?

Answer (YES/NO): NO